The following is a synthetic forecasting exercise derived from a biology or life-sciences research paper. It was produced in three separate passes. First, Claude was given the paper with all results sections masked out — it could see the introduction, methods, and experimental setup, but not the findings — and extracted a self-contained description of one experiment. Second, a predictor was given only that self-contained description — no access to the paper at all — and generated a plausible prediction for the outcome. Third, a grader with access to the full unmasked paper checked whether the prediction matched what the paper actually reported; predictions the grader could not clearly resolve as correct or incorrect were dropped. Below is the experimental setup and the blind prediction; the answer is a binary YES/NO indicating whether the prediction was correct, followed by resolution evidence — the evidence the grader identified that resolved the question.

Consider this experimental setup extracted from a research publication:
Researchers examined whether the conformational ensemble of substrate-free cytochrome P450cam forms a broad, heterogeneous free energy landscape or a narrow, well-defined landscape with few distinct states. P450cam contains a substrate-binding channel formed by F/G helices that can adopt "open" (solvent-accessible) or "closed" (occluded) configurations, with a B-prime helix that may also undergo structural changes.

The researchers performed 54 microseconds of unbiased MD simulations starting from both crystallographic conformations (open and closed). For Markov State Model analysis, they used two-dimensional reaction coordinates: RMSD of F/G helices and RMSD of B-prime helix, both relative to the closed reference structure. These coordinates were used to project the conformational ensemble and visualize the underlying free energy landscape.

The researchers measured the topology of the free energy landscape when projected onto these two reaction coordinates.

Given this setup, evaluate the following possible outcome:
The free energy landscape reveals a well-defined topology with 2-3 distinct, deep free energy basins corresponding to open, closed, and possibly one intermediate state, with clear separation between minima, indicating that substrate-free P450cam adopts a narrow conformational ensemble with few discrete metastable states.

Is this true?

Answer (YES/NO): NO